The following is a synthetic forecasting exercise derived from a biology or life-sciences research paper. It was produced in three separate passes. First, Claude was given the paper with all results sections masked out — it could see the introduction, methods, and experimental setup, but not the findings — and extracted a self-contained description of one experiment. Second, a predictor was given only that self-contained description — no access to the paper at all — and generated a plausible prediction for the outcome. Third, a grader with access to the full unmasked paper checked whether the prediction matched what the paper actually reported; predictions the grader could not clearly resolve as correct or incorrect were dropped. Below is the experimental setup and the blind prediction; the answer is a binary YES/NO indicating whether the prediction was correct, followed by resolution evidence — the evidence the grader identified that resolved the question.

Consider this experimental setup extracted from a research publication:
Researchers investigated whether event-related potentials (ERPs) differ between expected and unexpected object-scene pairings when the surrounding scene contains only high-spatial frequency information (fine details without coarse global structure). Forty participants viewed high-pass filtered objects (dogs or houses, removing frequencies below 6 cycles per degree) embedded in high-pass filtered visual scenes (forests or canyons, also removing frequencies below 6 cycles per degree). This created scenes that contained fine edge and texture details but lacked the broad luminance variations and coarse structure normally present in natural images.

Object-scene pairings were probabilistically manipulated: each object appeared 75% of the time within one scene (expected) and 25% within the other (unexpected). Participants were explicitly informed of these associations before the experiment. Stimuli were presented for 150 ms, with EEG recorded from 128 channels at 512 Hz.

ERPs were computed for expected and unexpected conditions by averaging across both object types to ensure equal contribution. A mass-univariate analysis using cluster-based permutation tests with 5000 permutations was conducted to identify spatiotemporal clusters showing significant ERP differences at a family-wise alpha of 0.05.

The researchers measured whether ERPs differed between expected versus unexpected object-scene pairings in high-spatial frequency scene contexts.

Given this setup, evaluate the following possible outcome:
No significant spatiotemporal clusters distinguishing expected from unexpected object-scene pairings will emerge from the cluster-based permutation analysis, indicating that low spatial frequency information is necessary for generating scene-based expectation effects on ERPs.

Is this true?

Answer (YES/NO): NO